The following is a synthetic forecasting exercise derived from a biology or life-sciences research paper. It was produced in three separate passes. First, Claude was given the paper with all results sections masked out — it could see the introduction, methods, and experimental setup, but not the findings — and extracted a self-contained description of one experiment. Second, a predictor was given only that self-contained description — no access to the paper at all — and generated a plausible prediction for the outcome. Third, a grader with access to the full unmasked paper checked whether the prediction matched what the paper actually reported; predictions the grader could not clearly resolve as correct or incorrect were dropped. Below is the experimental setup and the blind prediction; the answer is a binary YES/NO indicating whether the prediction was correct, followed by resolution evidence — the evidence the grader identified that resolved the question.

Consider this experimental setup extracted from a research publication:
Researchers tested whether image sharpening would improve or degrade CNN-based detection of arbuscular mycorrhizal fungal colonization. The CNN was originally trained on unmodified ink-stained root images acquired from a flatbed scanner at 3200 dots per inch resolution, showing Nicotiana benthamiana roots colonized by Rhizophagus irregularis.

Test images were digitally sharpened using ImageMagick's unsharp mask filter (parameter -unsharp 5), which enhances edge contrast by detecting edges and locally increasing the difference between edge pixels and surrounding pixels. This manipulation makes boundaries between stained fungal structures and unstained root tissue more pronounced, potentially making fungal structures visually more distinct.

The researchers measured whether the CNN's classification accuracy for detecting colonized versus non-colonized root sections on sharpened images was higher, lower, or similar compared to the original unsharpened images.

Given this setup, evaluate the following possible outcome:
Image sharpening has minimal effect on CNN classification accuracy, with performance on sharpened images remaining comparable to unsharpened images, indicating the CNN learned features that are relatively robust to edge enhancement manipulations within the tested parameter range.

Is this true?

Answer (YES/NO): YES